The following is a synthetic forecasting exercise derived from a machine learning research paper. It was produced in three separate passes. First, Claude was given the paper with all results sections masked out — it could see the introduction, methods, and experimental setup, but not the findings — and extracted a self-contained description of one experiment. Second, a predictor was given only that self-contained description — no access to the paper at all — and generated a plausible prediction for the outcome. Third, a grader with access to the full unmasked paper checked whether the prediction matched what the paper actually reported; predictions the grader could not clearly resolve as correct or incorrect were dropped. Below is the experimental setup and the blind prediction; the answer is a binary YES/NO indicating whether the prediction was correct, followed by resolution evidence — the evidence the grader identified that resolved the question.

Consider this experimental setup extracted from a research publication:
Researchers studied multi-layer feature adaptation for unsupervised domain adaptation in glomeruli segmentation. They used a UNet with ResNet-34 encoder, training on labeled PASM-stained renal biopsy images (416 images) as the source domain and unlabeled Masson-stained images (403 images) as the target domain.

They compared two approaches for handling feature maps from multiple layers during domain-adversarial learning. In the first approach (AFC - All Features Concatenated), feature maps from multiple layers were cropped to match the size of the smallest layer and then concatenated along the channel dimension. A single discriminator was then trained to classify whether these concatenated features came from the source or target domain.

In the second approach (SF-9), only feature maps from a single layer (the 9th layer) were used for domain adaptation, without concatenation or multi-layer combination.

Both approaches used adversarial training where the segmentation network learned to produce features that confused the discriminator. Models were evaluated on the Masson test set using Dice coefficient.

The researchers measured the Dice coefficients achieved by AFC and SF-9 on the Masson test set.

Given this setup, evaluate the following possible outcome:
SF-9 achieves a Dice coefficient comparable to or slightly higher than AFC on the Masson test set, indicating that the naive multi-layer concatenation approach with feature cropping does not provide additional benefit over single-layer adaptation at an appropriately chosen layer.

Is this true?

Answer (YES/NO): NO